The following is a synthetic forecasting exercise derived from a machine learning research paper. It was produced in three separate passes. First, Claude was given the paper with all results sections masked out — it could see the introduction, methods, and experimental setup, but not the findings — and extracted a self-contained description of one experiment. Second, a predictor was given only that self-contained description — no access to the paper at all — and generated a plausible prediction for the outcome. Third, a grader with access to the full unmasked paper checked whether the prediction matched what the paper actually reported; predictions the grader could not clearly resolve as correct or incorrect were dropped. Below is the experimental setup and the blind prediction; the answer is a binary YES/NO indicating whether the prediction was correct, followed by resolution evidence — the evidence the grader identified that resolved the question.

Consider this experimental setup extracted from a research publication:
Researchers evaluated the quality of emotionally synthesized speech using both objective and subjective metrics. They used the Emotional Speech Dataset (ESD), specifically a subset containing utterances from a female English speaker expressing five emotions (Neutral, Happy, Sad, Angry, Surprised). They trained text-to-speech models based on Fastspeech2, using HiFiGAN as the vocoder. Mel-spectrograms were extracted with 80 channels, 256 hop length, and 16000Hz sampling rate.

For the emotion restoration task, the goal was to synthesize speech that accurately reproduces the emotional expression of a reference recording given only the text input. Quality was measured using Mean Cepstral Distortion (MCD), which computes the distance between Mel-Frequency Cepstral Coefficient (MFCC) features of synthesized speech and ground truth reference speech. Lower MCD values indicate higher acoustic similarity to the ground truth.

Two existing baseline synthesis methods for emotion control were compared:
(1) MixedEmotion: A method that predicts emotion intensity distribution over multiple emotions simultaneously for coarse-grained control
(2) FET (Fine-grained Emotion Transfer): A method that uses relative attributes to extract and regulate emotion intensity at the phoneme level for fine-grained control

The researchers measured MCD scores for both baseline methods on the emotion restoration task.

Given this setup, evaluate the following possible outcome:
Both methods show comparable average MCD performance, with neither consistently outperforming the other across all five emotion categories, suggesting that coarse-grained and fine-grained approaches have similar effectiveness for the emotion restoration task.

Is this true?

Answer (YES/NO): NO